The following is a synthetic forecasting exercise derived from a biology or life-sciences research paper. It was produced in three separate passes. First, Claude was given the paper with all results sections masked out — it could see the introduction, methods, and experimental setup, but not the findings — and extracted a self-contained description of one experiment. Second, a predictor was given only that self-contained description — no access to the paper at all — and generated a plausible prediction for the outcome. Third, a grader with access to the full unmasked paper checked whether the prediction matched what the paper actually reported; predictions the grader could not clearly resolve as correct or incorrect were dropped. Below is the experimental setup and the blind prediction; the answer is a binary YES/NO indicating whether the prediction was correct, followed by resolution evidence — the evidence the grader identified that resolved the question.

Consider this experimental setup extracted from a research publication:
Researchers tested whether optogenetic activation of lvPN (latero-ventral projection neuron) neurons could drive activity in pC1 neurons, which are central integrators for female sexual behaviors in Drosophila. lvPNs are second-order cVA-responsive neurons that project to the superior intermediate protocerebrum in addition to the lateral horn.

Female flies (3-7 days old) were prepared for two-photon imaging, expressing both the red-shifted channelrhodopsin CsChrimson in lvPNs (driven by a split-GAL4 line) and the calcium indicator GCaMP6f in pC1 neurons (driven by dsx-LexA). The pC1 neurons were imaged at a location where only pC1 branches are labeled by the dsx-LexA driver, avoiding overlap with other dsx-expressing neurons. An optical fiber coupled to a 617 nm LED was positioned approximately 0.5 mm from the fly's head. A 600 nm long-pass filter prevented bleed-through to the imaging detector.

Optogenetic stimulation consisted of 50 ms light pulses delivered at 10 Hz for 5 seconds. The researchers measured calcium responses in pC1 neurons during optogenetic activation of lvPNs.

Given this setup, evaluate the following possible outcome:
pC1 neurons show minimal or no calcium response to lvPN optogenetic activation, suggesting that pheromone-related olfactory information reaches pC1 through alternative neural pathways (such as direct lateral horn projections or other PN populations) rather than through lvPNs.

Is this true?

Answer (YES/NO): NO